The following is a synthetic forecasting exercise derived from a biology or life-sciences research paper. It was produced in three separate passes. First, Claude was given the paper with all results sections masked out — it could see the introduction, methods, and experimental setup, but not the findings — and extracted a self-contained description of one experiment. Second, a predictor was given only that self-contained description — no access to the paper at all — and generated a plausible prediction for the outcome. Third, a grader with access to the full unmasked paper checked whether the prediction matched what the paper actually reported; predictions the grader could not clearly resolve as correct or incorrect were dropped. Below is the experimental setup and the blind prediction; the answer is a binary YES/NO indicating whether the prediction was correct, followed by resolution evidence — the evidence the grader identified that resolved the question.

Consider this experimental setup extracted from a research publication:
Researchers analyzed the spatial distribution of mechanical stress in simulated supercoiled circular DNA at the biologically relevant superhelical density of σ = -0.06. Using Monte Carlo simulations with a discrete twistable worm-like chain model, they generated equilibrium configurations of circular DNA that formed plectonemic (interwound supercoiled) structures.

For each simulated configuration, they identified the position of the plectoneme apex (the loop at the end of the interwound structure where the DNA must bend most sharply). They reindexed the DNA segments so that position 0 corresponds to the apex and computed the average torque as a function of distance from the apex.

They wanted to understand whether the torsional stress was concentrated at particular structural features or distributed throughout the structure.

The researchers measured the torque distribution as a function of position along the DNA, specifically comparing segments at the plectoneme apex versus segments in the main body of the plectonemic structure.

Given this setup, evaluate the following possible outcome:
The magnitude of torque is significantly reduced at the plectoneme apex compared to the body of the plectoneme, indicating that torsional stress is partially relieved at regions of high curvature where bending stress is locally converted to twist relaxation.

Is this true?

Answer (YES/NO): NO